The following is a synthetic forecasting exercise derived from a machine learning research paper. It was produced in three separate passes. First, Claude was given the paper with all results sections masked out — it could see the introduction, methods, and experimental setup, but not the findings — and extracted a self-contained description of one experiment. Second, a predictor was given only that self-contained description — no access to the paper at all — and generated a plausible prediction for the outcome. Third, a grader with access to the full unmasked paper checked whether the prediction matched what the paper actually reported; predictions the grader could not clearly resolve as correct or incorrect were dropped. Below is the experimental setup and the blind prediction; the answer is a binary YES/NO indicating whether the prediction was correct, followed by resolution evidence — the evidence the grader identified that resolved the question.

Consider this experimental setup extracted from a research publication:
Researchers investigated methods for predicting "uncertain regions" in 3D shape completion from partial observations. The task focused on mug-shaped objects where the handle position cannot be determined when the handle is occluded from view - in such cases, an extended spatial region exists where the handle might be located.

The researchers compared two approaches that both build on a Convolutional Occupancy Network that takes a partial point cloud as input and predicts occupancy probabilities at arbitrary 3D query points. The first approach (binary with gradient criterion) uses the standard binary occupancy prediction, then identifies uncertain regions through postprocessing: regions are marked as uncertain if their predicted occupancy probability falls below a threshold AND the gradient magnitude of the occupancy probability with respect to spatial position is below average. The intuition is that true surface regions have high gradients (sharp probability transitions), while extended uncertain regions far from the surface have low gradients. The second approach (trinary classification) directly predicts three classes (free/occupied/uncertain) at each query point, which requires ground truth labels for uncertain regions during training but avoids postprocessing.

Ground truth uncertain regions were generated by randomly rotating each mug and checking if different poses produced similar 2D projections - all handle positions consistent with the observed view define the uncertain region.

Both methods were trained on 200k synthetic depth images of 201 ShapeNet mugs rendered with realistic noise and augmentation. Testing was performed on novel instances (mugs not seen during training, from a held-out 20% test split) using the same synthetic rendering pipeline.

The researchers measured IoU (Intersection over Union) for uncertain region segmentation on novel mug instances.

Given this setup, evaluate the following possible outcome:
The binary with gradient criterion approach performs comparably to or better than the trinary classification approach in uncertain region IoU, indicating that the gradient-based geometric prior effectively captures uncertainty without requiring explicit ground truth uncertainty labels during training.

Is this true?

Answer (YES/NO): NO